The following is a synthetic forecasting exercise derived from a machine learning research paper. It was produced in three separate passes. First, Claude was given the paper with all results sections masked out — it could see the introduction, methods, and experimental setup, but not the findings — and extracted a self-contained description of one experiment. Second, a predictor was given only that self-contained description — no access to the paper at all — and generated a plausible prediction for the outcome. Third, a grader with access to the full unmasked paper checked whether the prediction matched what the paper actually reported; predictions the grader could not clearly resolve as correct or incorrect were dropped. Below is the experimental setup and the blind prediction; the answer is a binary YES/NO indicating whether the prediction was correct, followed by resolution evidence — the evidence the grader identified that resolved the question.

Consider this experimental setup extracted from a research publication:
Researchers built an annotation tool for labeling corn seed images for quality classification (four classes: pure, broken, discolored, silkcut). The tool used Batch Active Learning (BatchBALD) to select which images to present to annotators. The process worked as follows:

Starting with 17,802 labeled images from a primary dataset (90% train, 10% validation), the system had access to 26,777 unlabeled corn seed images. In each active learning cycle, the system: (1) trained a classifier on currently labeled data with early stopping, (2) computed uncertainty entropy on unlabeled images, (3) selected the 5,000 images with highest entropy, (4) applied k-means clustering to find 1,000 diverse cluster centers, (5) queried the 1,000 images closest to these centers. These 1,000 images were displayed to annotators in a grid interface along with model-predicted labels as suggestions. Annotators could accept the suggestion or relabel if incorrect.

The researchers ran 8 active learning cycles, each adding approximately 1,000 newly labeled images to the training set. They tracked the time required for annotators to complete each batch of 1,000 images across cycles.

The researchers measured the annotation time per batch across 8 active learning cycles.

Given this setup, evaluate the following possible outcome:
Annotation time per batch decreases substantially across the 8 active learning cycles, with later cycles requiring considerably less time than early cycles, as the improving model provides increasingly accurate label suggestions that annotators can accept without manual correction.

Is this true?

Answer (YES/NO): YES